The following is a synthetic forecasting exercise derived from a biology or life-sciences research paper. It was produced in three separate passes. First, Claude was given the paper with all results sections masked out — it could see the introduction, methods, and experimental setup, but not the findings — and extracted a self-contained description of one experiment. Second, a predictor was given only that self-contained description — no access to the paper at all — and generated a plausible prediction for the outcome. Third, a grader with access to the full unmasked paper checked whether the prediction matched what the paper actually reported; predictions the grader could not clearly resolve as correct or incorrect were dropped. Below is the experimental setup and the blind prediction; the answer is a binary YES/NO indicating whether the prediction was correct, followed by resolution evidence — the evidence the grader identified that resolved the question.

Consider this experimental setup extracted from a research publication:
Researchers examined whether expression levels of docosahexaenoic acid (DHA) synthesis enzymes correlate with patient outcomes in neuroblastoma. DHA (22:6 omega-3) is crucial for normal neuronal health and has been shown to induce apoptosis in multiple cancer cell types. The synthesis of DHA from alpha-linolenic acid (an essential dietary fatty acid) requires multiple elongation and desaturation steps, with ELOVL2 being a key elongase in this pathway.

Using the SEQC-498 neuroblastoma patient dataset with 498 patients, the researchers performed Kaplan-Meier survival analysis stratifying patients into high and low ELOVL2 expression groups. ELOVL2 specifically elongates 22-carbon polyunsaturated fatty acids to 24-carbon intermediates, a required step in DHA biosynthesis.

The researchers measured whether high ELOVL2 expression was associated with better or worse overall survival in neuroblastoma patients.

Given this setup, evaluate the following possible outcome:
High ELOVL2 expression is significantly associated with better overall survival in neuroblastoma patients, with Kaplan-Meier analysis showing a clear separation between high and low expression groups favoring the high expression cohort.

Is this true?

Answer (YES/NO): YES